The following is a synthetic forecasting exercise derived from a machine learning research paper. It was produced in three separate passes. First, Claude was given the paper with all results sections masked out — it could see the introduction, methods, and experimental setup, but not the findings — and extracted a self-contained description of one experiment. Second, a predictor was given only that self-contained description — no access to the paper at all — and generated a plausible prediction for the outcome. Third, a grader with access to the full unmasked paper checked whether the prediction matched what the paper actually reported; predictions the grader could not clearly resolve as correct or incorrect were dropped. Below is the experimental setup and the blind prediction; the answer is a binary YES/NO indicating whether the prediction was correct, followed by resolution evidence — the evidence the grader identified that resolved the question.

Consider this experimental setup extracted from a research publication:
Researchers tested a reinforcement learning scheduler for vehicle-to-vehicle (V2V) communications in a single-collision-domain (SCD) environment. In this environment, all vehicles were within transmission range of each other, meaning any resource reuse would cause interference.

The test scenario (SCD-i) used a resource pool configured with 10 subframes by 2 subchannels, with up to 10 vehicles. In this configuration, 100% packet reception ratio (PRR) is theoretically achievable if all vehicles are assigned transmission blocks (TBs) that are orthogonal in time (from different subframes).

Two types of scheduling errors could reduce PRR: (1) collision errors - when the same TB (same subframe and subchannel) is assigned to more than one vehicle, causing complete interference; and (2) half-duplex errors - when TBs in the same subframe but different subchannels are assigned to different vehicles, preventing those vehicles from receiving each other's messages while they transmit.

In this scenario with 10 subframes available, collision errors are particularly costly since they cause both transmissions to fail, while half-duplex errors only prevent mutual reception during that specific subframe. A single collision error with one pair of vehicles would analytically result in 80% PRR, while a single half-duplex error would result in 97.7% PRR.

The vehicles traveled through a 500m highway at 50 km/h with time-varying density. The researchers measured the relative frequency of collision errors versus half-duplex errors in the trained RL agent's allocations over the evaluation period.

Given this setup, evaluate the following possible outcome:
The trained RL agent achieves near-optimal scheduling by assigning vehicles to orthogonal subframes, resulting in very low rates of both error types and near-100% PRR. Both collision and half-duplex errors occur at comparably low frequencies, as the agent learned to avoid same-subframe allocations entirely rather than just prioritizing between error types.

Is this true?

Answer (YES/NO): NO